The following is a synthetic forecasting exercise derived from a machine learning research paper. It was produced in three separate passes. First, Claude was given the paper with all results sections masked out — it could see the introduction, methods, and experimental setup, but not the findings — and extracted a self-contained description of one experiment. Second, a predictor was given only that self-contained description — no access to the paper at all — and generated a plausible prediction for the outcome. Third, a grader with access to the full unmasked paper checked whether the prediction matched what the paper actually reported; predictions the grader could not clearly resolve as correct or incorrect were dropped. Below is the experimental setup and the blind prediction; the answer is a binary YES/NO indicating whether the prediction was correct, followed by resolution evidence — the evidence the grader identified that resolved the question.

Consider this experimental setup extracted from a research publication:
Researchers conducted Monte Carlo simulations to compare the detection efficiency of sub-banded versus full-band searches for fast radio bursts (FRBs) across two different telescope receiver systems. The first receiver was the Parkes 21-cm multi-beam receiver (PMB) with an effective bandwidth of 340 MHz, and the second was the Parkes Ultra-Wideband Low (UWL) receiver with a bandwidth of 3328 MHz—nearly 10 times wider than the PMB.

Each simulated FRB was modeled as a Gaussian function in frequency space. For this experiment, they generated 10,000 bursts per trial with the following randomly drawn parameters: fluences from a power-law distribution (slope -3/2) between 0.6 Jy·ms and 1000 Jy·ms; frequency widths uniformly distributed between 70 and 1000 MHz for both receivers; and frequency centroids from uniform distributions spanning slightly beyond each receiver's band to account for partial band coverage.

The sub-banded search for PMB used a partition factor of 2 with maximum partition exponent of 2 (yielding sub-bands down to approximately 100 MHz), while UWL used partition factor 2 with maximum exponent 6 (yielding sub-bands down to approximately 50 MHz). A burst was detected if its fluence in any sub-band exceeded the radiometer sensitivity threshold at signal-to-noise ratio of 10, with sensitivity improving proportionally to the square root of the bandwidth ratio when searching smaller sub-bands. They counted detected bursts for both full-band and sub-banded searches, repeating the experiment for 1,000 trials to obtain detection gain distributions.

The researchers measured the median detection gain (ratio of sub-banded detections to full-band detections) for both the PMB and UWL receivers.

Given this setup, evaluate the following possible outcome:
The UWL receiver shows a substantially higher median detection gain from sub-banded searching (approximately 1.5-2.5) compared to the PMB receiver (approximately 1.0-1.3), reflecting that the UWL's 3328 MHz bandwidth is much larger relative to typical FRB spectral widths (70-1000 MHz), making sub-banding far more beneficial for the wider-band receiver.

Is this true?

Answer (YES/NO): NO